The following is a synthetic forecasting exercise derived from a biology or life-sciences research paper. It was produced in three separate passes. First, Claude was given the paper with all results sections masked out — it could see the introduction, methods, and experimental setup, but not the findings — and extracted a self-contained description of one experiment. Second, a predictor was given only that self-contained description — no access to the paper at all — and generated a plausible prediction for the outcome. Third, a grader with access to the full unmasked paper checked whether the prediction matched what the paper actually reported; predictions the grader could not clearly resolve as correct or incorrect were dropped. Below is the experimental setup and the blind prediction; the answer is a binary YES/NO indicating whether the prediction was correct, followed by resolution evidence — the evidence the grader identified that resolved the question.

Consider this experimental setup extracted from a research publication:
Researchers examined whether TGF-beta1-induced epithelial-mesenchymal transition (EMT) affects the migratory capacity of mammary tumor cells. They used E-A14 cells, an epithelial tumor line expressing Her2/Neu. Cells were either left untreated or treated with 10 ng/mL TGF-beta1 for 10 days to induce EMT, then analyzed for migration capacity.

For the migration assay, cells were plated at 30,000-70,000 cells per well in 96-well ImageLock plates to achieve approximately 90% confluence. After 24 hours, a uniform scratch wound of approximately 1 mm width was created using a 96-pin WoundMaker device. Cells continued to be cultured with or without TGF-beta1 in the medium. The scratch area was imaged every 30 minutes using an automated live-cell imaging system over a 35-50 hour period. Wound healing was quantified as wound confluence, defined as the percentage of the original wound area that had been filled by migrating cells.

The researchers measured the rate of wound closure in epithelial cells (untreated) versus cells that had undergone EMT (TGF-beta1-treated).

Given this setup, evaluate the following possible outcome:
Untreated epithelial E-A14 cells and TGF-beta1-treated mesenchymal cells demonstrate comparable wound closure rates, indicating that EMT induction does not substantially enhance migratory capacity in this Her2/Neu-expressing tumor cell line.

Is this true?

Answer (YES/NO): NO